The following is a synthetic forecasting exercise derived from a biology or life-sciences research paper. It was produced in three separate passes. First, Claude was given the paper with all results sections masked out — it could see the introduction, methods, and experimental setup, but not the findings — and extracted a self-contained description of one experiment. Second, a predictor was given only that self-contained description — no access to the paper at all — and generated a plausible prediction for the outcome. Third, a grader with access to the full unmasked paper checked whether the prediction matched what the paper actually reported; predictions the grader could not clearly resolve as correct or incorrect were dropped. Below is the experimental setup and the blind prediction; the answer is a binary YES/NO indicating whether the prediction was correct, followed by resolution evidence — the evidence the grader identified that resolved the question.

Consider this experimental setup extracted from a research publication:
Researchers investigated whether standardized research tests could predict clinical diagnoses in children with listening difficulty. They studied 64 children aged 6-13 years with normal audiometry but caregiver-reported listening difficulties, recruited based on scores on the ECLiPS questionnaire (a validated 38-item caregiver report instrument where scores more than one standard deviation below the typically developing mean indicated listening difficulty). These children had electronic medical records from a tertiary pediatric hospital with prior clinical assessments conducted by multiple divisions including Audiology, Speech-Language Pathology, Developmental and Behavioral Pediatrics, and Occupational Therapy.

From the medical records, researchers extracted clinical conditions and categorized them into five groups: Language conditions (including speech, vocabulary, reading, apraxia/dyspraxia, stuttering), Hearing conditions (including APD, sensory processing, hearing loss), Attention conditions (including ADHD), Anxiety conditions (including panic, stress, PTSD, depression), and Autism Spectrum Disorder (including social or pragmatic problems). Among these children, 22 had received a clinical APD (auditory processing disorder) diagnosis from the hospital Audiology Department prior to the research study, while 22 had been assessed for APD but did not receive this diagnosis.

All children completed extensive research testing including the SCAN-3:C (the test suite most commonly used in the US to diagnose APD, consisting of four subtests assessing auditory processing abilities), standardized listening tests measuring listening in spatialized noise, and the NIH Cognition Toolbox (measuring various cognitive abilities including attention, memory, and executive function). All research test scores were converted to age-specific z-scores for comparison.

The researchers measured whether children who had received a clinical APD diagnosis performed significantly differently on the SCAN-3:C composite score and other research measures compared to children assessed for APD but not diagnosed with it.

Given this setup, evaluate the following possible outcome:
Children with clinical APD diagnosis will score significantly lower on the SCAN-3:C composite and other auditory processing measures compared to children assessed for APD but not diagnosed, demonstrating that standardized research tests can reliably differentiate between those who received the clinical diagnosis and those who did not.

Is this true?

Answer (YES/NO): NO